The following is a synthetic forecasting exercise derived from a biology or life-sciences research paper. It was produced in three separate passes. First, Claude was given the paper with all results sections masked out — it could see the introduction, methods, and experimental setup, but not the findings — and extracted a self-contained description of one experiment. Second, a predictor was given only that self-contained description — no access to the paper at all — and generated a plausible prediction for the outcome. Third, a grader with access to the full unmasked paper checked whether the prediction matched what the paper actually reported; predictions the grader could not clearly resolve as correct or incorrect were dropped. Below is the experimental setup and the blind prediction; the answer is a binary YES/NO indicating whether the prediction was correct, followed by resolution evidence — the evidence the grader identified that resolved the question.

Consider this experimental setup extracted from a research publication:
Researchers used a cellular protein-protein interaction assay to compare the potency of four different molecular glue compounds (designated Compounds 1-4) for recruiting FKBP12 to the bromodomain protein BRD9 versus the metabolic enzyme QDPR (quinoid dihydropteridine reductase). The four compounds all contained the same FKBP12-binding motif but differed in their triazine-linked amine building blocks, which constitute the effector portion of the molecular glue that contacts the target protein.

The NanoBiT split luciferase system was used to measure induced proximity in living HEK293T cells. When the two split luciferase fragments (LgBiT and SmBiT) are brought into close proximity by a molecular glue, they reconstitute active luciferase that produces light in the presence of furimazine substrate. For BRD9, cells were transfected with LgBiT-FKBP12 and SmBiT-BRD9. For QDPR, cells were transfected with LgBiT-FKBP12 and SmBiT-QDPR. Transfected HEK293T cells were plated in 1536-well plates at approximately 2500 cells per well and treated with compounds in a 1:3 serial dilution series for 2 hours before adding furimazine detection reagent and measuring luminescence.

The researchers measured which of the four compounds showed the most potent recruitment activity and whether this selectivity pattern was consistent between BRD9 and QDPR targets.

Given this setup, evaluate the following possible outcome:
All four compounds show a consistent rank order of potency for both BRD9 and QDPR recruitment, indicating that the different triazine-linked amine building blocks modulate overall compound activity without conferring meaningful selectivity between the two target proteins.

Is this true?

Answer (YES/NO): NO